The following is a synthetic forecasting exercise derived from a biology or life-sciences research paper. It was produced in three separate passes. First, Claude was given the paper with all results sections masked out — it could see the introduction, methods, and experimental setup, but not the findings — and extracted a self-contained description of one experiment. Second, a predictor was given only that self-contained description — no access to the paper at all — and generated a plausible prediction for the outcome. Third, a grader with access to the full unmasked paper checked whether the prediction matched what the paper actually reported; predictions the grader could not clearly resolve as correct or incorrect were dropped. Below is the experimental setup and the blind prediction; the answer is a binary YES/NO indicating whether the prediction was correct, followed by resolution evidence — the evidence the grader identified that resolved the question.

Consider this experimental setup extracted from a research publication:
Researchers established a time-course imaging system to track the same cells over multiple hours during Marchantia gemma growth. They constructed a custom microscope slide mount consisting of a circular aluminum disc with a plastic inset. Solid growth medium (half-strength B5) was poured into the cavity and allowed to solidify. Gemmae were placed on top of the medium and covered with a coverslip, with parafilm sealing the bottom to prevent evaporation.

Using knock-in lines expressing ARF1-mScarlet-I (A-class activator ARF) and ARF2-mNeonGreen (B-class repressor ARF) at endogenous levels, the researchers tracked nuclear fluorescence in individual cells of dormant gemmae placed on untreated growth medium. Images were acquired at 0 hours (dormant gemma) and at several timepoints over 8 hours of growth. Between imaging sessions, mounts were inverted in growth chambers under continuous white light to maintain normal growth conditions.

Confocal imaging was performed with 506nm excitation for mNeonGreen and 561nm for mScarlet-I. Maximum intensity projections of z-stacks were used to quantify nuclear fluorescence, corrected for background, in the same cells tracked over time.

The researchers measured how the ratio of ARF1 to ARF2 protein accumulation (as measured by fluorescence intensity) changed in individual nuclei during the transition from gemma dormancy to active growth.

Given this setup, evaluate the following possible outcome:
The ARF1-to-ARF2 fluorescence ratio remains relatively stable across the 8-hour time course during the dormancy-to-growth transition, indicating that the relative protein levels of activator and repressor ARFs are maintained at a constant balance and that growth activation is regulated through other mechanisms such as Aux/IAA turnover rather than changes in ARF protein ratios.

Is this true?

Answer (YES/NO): NO